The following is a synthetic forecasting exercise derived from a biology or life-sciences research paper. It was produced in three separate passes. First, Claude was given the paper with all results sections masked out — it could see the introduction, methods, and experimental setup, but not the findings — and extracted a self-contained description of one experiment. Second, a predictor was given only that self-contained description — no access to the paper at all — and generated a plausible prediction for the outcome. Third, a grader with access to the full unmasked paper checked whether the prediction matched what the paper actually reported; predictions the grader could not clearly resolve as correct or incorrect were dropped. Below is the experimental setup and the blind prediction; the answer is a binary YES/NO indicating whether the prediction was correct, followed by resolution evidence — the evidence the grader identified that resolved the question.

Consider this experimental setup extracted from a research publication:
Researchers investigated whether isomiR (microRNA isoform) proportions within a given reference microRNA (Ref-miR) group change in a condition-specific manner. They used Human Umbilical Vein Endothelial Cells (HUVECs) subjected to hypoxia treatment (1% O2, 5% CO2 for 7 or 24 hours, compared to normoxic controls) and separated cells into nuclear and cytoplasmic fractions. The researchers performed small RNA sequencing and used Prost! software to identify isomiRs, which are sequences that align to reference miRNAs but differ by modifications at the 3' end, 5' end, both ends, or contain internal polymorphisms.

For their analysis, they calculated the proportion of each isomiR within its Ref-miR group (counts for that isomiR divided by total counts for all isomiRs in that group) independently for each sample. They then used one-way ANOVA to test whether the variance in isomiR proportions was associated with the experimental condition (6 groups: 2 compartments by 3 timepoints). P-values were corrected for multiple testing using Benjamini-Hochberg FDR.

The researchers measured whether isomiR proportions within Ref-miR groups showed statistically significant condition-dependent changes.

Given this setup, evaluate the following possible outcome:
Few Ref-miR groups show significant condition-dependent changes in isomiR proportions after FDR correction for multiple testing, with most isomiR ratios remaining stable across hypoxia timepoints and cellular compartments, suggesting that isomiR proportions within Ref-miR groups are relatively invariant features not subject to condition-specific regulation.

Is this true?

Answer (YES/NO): NO